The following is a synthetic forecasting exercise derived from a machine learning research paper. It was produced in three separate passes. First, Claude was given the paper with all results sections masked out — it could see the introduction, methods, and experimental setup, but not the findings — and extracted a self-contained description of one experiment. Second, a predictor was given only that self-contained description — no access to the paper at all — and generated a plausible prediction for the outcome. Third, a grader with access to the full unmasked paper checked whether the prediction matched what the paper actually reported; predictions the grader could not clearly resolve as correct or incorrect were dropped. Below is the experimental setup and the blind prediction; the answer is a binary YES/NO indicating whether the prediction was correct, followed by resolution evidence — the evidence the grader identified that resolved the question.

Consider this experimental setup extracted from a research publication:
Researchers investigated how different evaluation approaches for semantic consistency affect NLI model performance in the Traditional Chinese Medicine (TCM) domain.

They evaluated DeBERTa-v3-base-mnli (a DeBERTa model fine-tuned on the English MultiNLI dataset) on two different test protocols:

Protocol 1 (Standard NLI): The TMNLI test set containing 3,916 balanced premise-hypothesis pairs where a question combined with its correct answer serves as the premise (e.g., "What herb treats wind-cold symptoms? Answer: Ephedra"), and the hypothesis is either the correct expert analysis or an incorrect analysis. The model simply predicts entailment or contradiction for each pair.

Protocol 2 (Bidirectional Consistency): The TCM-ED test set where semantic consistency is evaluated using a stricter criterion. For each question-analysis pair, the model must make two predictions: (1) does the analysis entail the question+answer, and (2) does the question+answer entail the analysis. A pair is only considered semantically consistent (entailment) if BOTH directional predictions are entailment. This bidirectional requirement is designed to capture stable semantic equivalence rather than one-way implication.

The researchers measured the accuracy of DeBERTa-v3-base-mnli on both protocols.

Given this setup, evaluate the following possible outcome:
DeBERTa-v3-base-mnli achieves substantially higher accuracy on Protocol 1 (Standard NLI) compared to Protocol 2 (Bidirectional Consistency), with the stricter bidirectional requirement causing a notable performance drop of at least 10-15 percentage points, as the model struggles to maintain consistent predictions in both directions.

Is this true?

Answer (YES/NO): YES